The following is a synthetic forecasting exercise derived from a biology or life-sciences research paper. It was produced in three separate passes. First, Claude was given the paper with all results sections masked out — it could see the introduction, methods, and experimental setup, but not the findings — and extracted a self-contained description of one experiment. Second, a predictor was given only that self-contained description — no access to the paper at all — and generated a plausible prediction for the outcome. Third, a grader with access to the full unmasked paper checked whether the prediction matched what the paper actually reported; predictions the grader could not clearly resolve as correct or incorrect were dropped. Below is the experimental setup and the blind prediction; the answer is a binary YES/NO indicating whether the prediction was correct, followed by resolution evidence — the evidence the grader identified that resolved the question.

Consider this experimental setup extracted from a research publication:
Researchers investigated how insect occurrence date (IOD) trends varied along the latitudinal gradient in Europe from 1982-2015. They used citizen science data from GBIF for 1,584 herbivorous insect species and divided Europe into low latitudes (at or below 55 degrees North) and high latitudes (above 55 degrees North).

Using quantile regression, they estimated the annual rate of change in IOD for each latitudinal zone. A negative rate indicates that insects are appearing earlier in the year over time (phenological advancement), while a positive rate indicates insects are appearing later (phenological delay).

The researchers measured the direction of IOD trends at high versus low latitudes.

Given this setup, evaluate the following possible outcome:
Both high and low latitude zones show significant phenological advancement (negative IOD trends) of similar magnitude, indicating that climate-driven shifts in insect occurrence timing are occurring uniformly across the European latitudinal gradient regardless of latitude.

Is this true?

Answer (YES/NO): NO